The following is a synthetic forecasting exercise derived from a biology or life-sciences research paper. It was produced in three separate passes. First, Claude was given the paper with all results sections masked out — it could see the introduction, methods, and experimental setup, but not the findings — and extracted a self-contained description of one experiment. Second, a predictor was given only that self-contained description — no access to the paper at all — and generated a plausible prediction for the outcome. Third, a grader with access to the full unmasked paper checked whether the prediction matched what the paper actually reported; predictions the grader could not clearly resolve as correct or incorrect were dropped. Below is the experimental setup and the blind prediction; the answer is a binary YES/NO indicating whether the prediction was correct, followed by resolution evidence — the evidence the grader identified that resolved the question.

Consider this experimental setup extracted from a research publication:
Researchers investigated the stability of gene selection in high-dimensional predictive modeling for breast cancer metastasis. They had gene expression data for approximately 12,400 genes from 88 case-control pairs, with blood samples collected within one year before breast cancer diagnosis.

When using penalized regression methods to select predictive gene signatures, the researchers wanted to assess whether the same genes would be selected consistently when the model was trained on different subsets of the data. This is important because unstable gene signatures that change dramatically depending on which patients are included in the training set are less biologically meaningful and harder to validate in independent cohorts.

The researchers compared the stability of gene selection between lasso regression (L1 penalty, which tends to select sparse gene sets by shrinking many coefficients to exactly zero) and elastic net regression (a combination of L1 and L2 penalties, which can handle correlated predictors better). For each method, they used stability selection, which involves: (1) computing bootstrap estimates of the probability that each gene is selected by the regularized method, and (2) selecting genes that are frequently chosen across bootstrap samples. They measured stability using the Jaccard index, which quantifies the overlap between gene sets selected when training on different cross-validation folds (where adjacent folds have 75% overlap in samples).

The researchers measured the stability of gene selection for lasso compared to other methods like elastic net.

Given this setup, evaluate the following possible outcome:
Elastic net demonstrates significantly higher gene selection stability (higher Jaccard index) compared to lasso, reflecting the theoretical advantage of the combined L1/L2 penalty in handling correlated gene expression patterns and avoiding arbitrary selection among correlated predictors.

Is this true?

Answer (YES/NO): NO